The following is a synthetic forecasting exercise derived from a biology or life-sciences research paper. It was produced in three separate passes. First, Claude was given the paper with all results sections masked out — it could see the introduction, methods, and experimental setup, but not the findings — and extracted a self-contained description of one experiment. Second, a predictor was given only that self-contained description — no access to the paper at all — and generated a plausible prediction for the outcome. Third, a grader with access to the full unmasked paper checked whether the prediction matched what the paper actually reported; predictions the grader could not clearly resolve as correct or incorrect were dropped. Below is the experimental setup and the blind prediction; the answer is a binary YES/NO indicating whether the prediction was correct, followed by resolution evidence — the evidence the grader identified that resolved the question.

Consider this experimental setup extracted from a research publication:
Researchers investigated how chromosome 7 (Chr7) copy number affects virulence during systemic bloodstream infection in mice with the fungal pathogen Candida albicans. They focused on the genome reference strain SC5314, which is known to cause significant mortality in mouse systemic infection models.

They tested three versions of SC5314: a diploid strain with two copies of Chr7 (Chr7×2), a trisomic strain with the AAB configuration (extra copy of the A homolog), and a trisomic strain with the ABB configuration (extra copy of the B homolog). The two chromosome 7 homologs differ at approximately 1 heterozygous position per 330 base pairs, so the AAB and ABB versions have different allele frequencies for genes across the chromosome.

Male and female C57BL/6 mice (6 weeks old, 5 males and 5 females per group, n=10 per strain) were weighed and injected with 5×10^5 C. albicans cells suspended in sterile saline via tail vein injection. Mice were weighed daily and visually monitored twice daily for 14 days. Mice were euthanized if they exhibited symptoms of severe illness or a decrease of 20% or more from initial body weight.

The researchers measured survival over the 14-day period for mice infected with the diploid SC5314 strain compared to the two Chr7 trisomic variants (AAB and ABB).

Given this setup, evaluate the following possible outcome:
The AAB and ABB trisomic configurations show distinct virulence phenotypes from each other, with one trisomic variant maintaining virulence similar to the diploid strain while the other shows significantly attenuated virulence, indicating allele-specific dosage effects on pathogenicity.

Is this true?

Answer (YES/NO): NO